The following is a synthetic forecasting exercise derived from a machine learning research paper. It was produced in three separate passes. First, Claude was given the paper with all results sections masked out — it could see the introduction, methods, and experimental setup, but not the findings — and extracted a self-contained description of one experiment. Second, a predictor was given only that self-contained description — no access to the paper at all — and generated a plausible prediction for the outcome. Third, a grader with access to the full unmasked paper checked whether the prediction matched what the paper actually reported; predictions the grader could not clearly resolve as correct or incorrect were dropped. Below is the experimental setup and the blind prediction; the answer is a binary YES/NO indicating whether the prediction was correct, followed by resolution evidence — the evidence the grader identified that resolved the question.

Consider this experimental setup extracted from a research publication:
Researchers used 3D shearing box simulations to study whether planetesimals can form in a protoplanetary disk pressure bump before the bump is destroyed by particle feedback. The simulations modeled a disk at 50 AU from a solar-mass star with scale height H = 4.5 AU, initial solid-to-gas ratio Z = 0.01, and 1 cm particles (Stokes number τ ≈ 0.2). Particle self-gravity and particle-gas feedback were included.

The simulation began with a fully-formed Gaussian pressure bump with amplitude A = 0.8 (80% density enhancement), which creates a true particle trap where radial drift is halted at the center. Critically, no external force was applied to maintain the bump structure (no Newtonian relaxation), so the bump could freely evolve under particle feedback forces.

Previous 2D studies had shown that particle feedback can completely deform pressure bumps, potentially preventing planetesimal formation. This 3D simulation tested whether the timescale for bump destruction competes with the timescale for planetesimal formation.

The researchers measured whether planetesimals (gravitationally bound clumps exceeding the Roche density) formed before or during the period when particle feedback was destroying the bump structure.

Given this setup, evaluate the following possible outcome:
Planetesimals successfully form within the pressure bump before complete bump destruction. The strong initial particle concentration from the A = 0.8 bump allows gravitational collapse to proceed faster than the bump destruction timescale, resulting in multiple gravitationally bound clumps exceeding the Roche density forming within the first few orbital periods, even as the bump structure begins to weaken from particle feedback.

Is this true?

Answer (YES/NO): YES